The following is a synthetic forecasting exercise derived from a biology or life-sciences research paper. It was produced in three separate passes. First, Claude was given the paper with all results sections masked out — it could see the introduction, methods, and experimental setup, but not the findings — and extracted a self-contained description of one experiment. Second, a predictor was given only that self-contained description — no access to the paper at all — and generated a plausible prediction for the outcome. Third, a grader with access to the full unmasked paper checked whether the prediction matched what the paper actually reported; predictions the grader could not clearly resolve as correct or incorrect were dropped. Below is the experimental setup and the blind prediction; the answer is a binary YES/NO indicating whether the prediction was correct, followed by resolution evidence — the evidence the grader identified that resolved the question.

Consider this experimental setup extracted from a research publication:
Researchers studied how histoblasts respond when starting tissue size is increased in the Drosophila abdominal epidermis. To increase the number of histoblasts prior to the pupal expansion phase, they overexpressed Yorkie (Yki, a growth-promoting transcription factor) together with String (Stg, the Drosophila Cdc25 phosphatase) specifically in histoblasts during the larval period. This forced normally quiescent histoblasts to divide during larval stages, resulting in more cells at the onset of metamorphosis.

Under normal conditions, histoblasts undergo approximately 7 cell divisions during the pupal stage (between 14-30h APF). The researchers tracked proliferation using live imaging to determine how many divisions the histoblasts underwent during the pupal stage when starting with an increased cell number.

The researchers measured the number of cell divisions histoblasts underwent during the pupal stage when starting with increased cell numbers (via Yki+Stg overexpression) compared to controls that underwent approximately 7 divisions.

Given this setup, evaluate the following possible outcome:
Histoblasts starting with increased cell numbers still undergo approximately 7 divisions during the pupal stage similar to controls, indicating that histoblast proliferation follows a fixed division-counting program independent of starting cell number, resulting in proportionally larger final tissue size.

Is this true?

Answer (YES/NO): NO